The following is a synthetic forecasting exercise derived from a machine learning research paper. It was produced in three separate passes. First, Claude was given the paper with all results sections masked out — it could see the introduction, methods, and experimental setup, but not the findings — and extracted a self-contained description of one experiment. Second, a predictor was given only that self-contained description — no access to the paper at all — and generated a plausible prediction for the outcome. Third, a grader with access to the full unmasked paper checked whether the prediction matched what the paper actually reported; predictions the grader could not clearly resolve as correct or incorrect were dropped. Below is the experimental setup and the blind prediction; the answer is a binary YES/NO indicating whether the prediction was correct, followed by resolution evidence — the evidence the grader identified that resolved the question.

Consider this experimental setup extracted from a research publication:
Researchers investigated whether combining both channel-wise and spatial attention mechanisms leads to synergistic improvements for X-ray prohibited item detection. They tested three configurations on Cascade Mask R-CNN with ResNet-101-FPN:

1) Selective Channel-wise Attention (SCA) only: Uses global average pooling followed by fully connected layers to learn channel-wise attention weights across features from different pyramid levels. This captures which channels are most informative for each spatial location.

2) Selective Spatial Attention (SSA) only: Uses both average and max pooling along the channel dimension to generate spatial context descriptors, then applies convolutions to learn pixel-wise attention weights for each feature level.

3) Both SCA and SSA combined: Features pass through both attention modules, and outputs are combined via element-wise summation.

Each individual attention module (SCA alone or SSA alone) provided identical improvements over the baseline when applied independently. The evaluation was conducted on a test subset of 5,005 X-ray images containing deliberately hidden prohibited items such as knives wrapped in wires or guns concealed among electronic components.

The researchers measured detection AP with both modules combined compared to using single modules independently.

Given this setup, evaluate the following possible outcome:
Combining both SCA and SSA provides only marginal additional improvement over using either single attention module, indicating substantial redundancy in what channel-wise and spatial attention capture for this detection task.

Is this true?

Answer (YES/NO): NO